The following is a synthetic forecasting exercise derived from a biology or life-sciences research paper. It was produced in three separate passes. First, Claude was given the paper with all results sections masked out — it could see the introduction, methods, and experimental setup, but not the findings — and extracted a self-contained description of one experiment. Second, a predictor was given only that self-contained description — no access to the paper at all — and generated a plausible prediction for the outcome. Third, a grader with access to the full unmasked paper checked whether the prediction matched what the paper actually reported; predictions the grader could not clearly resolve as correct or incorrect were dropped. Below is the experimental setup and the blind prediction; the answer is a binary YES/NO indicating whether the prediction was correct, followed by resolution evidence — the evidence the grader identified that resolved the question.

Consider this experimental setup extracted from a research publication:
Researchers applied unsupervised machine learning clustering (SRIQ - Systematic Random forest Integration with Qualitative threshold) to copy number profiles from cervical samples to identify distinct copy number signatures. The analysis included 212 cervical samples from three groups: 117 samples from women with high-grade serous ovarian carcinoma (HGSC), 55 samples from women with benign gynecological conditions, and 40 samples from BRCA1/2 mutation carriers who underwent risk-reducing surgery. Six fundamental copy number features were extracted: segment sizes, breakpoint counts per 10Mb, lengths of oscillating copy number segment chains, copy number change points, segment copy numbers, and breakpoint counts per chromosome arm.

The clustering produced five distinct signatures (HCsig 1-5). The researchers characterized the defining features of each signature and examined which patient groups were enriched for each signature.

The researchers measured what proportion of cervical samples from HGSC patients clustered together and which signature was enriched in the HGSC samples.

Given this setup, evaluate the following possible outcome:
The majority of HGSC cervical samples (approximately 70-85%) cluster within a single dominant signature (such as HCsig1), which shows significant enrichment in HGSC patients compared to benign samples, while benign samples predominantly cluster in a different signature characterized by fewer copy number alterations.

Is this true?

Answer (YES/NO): NO